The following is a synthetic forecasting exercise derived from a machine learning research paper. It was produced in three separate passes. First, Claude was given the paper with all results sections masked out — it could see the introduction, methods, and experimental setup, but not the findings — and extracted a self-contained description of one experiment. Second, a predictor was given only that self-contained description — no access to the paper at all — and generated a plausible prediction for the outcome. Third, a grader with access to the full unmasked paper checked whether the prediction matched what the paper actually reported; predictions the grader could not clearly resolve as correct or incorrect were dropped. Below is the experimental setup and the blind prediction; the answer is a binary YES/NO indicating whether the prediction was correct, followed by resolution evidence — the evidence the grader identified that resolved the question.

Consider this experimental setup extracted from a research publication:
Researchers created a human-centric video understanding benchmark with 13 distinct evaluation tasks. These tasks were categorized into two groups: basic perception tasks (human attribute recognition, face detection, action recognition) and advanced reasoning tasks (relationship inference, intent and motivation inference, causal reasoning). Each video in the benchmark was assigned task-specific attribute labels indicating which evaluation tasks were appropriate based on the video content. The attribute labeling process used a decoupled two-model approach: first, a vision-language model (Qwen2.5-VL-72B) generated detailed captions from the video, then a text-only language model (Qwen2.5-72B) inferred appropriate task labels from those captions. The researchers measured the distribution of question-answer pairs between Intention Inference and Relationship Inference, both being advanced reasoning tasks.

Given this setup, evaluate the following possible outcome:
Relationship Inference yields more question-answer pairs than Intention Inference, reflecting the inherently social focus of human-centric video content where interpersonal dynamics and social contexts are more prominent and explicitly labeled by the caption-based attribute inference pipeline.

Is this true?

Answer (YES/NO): NO